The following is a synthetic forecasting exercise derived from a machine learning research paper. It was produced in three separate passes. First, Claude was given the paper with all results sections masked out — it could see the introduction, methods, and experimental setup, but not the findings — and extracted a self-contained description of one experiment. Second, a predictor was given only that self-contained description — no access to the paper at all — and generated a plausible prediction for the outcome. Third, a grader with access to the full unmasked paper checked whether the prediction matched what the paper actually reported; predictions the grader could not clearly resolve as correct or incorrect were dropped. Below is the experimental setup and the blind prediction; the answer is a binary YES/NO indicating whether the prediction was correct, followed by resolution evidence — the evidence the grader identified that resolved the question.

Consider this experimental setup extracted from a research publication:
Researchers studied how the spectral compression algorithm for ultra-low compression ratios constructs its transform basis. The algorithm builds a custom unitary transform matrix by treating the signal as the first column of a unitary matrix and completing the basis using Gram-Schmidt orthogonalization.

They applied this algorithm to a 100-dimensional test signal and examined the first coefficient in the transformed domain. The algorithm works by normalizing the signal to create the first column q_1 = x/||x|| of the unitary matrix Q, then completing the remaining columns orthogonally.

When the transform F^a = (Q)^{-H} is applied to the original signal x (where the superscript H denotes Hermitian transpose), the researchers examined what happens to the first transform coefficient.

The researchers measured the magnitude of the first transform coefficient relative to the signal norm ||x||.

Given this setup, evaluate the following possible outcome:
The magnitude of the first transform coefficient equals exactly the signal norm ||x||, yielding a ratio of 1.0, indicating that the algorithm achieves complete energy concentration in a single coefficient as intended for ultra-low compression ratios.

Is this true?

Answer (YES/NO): YES